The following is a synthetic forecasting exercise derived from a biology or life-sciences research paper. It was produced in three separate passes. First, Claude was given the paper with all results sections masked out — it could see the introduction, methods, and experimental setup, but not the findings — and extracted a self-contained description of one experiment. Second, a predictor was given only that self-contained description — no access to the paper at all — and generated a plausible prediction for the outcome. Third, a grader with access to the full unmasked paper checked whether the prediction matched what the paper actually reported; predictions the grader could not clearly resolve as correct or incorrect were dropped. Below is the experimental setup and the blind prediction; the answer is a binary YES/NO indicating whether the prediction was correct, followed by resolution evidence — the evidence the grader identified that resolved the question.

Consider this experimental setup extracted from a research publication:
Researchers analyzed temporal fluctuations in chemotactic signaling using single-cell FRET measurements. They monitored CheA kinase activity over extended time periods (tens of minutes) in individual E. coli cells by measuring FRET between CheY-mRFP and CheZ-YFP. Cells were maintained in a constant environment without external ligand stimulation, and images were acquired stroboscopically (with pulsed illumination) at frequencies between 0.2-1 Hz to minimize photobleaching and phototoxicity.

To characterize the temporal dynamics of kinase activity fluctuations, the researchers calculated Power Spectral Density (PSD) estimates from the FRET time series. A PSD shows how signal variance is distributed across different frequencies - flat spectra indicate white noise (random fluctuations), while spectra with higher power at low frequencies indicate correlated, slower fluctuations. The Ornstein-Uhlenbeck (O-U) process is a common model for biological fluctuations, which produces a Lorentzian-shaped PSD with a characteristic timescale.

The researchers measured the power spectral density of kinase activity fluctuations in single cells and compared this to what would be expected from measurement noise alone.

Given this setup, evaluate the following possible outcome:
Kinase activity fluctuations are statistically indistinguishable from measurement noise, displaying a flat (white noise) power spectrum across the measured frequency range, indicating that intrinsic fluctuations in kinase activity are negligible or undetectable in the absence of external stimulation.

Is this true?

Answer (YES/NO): NO